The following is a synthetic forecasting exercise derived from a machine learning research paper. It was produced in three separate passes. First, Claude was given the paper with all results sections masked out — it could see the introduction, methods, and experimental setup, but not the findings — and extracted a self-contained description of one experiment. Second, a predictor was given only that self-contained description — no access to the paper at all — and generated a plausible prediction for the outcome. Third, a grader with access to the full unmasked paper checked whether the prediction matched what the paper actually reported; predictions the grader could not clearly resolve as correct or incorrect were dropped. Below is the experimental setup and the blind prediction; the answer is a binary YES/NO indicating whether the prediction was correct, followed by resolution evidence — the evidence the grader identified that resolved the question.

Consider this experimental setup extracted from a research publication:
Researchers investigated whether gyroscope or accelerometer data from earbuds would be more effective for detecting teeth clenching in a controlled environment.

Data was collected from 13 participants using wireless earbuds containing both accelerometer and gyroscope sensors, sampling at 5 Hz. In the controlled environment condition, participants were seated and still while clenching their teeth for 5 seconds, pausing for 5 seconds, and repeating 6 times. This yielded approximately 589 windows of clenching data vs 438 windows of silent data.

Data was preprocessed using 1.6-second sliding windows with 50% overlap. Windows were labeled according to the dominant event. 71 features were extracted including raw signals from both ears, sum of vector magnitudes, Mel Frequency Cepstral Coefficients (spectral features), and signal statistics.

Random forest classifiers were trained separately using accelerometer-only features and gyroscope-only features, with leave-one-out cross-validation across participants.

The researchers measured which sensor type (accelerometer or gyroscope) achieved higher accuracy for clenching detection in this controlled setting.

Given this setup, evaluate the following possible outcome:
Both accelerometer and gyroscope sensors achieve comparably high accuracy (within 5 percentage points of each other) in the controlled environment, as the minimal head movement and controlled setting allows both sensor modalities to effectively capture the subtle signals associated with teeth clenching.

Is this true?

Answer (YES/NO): NO